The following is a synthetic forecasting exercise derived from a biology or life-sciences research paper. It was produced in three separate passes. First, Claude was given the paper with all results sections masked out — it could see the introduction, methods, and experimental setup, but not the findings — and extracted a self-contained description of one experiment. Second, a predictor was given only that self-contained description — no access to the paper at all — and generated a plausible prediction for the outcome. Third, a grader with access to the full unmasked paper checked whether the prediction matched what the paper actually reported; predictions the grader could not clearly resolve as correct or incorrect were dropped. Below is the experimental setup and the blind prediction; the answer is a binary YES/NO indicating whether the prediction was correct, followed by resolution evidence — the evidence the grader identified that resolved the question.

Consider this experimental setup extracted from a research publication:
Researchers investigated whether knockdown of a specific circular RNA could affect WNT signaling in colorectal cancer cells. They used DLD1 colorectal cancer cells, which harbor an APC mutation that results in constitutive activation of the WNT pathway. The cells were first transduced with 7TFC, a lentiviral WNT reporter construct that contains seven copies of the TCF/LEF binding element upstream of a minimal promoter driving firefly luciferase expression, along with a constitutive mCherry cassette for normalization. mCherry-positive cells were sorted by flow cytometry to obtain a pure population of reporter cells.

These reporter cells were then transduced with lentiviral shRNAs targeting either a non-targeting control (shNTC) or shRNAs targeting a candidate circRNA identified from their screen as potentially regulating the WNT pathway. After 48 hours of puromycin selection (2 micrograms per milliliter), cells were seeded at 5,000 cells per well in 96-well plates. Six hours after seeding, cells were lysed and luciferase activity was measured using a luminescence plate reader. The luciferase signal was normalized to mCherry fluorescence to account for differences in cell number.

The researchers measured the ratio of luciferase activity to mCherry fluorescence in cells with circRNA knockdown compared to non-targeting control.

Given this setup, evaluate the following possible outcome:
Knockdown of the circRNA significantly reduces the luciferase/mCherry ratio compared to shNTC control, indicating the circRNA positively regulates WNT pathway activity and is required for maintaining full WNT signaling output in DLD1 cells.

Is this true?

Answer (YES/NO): YES